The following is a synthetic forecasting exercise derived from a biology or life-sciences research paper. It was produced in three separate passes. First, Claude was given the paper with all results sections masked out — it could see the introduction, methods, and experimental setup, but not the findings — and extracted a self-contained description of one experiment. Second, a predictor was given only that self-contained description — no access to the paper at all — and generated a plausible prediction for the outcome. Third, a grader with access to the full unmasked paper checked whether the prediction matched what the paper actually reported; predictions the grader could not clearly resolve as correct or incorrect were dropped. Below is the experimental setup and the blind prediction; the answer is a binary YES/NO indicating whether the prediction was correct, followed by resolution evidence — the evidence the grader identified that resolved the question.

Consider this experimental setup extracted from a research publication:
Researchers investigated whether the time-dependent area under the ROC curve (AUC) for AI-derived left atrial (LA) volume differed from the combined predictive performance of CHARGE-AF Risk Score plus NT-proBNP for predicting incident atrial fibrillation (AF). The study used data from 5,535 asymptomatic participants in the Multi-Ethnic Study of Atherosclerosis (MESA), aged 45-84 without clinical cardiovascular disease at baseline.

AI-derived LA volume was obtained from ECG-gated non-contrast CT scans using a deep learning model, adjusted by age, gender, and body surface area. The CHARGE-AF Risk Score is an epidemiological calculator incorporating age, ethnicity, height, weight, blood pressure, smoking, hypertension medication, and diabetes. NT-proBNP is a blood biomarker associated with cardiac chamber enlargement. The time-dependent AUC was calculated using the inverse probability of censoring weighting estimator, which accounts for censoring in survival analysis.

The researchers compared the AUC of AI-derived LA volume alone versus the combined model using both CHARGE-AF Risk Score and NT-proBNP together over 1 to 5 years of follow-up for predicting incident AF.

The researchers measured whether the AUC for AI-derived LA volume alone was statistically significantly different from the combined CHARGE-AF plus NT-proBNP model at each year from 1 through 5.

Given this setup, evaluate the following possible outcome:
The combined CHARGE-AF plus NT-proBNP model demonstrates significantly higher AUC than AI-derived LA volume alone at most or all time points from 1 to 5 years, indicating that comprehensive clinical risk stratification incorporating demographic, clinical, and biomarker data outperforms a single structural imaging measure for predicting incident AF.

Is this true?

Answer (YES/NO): NO